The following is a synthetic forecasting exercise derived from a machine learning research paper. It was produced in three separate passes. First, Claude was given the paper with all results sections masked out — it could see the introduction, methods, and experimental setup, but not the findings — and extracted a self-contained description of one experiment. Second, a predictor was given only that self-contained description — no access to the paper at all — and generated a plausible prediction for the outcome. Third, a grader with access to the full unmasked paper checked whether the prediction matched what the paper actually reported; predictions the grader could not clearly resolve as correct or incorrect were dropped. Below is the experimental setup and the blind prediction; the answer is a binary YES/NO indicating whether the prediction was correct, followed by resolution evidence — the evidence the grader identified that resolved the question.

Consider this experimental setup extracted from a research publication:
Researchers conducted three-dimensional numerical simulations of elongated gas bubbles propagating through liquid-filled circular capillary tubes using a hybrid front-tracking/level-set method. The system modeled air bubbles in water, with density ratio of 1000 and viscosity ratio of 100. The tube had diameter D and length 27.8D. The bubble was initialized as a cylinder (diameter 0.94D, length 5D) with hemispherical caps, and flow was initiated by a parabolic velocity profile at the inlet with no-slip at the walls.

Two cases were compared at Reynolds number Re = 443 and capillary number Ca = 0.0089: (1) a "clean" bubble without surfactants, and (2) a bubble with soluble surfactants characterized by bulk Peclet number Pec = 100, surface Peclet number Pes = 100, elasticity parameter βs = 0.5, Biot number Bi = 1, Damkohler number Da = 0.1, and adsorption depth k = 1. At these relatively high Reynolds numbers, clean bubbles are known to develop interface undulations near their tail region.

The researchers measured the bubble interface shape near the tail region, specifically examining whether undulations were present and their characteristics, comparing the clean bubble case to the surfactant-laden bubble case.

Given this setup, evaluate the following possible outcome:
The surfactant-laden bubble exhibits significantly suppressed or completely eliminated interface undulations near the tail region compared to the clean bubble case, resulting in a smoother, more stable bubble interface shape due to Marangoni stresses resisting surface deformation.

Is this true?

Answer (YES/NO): YES